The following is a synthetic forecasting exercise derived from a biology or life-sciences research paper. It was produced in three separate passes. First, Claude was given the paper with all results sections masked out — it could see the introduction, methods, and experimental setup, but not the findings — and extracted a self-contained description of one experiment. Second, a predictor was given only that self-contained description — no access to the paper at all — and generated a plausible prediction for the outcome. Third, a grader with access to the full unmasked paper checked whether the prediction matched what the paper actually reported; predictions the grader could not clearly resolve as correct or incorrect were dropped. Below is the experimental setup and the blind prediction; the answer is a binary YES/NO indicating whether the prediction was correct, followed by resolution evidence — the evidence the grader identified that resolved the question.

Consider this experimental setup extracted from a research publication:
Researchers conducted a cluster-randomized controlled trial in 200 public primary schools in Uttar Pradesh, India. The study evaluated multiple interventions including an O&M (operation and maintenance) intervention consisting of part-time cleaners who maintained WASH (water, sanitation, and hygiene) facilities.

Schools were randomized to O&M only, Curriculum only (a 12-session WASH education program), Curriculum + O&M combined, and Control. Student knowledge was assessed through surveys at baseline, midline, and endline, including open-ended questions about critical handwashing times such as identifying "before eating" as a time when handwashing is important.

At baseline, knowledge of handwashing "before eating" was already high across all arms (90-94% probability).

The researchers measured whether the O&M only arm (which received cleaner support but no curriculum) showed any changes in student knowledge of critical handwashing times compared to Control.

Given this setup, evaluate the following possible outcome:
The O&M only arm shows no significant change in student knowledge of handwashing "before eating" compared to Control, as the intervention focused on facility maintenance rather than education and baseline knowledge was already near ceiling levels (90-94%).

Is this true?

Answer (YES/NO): NO